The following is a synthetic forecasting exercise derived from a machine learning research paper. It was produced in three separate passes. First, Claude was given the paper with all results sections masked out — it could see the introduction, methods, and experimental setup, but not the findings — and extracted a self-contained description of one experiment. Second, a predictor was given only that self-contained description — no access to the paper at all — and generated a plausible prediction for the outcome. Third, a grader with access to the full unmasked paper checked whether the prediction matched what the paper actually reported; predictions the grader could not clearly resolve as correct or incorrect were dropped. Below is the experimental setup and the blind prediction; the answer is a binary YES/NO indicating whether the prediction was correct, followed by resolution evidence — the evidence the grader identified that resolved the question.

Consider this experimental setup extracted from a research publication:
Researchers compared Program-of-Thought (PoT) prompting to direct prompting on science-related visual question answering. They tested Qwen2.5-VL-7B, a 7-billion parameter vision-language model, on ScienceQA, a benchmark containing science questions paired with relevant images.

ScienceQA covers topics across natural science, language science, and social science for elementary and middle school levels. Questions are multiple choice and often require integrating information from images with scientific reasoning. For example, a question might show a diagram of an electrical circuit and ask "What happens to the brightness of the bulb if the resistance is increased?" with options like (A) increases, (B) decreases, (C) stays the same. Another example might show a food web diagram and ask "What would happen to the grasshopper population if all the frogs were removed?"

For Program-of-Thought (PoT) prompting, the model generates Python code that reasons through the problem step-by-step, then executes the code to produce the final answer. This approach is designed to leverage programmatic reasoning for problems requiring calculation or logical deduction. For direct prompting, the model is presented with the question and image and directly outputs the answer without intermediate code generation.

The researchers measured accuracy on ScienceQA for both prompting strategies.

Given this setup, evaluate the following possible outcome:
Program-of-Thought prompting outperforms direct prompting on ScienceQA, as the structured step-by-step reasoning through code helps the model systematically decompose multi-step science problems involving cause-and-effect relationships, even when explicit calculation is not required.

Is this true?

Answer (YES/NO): YES